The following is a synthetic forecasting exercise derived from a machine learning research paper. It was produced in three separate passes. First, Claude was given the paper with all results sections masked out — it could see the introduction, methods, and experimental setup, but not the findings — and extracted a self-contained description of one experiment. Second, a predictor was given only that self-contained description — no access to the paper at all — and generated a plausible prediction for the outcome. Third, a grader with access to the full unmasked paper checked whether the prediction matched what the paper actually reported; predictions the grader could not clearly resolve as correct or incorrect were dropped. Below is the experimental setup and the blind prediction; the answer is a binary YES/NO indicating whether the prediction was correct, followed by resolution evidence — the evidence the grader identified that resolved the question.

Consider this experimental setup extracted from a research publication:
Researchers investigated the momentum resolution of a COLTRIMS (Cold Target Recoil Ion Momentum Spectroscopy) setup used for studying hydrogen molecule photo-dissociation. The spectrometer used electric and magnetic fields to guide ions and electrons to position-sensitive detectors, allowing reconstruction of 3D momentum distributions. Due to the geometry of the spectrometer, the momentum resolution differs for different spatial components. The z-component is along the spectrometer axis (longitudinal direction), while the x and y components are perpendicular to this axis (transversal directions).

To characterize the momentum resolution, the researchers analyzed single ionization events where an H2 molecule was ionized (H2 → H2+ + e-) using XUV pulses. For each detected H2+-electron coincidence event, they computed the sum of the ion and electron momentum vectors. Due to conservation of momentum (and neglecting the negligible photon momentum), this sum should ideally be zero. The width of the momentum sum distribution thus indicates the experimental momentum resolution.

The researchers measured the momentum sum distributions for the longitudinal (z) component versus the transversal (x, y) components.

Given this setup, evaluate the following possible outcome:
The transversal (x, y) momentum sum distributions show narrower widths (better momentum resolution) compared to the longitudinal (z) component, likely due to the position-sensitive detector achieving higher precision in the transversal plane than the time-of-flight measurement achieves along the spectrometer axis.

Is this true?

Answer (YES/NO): NO